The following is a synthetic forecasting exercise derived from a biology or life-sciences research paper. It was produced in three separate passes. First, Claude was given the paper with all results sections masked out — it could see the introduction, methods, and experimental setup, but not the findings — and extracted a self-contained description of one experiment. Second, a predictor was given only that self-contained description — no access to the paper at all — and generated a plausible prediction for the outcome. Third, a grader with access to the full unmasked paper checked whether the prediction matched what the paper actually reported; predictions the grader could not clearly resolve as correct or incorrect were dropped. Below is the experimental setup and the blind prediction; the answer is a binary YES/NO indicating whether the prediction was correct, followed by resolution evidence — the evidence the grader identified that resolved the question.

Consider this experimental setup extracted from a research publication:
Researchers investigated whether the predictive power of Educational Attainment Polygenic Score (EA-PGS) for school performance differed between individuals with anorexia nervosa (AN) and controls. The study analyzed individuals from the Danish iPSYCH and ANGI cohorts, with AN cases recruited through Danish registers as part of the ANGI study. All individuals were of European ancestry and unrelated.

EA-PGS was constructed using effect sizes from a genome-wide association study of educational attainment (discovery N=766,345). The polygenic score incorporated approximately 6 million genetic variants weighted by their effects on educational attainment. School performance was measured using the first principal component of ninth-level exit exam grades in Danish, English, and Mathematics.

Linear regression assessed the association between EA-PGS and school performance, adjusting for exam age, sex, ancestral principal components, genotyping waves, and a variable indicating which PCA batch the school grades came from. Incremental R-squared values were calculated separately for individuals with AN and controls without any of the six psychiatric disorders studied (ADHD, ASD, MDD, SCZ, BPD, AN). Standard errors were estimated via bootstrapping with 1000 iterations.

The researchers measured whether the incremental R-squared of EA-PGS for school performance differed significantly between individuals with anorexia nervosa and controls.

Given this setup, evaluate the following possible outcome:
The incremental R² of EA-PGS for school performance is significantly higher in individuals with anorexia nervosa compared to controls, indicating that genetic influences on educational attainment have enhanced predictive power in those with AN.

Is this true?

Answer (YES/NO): NO